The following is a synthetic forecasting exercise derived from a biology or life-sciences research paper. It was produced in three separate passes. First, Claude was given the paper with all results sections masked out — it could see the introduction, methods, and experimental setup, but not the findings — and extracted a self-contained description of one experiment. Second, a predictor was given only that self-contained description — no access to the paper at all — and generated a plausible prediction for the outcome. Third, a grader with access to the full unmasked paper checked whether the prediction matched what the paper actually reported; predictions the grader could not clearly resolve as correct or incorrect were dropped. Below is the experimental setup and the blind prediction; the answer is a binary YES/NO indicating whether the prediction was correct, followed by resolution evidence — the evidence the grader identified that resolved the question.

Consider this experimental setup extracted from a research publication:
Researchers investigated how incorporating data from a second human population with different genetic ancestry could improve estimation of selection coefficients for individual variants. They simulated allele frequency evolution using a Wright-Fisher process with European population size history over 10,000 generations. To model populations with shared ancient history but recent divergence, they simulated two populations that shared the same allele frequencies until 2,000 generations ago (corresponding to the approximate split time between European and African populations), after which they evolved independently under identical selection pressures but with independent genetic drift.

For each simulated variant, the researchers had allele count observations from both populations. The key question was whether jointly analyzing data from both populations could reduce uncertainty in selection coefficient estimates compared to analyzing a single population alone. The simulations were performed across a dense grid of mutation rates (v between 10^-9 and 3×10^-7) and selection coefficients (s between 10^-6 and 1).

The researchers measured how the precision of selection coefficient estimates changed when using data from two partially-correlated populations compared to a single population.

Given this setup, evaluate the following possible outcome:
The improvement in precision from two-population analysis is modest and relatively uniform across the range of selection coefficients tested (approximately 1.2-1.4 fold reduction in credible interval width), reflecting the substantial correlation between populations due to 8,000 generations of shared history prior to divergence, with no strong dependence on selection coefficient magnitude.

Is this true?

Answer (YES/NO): NO